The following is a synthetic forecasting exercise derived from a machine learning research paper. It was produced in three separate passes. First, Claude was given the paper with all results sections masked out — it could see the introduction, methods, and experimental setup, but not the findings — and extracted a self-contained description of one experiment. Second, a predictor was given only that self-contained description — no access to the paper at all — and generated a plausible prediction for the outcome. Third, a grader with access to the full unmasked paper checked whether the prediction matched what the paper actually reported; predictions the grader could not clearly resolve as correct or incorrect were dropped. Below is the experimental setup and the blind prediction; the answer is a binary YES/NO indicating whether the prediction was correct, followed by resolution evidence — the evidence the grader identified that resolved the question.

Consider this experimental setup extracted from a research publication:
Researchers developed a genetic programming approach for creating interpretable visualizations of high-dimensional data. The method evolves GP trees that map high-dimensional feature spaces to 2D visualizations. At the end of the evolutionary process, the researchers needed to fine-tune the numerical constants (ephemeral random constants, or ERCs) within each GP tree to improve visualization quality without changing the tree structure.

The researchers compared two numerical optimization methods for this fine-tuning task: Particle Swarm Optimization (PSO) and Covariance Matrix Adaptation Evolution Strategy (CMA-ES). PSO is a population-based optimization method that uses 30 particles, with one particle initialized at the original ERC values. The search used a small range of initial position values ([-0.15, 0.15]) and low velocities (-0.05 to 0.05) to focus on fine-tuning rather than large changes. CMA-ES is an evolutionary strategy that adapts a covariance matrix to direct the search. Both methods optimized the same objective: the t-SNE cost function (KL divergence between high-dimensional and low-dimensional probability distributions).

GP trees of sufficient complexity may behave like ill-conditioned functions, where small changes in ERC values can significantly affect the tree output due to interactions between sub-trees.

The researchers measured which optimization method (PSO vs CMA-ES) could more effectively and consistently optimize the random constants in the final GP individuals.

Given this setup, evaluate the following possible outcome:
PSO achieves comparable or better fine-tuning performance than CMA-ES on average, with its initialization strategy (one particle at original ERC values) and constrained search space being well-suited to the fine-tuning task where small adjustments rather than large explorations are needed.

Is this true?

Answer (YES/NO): YES